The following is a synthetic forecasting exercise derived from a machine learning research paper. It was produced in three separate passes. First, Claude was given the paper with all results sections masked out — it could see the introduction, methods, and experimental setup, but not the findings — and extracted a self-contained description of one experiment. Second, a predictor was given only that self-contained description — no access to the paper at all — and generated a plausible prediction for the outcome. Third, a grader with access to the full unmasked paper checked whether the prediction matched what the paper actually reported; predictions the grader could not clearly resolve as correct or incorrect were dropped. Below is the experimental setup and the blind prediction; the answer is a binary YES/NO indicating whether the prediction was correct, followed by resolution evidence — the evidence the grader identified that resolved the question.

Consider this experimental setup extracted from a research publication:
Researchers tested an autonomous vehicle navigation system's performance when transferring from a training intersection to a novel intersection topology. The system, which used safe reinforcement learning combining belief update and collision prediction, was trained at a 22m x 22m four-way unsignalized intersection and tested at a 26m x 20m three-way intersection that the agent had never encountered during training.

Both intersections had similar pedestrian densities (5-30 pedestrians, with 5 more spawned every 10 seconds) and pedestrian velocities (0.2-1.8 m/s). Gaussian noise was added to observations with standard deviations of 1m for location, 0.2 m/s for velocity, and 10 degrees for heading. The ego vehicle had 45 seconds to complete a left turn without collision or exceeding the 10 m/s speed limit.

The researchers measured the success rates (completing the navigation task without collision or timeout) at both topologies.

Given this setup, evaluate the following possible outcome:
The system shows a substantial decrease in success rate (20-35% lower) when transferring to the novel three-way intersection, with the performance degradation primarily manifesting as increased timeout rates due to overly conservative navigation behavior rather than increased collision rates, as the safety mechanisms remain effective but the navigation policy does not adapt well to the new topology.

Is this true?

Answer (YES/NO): NO